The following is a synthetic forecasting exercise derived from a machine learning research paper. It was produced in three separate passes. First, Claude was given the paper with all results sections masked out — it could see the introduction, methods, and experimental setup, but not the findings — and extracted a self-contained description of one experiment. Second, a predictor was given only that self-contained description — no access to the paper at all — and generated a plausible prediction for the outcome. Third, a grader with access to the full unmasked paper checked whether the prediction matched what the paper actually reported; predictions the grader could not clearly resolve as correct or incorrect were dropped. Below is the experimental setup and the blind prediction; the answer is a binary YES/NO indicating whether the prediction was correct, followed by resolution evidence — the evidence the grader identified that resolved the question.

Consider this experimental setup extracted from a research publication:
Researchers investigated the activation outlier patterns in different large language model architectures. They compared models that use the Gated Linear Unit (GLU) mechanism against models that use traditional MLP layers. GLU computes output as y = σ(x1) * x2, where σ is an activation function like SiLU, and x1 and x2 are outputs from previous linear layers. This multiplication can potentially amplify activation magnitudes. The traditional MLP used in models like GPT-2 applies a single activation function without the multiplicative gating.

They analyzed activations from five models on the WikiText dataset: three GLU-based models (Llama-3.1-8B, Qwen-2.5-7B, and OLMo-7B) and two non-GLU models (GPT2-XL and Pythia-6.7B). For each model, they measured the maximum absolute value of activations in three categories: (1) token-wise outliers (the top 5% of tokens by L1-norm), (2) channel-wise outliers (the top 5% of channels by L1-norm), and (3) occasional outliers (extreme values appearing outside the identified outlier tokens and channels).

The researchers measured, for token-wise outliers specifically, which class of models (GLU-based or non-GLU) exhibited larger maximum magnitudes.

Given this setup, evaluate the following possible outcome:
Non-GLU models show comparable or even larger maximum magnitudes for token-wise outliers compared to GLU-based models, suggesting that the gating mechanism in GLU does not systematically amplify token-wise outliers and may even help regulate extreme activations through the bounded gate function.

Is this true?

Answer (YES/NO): NO